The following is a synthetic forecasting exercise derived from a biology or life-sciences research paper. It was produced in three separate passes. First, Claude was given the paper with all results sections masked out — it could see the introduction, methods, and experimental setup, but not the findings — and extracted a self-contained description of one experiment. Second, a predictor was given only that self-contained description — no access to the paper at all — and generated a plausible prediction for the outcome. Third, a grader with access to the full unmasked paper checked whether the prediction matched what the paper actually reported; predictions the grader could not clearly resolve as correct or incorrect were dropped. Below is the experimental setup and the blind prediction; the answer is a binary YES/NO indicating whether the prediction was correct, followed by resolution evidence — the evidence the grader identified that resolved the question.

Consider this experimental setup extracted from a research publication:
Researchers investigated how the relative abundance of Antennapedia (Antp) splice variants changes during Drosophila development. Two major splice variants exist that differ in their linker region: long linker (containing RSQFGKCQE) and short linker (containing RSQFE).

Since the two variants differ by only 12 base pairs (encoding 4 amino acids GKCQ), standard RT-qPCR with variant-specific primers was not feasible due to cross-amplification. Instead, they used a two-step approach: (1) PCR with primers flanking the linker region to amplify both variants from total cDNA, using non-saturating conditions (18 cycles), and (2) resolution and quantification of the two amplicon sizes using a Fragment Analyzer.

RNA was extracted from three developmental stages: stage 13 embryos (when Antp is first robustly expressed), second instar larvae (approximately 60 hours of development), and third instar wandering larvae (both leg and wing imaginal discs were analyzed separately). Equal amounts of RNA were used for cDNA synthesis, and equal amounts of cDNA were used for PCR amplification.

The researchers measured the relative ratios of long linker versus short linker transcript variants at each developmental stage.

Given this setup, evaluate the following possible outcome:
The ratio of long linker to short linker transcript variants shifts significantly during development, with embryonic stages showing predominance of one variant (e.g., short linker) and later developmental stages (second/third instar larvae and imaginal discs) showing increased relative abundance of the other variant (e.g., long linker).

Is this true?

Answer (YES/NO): NO